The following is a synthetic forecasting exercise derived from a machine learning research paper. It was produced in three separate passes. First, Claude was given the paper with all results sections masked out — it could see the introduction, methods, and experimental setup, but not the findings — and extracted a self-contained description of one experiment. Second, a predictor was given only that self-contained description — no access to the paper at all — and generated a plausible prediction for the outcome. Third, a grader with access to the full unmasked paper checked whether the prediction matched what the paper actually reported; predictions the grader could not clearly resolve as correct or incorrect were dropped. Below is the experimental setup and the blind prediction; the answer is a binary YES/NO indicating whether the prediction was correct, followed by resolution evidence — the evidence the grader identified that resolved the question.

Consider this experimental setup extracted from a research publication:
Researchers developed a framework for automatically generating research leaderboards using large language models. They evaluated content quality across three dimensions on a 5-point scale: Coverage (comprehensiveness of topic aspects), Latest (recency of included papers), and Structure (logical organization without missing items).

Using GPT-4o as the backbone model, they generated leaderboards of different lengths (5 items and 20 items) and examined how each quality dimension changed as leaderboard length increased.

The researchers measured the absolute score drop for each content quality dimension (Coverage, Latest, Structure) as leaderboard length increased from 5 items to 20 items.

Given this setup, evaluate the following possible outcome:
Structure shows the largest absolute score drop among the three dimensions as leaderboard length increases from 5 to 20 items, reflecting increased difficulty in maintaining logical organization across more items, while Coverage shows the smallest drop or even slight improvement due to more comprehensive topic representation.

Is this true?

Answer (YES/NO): NO